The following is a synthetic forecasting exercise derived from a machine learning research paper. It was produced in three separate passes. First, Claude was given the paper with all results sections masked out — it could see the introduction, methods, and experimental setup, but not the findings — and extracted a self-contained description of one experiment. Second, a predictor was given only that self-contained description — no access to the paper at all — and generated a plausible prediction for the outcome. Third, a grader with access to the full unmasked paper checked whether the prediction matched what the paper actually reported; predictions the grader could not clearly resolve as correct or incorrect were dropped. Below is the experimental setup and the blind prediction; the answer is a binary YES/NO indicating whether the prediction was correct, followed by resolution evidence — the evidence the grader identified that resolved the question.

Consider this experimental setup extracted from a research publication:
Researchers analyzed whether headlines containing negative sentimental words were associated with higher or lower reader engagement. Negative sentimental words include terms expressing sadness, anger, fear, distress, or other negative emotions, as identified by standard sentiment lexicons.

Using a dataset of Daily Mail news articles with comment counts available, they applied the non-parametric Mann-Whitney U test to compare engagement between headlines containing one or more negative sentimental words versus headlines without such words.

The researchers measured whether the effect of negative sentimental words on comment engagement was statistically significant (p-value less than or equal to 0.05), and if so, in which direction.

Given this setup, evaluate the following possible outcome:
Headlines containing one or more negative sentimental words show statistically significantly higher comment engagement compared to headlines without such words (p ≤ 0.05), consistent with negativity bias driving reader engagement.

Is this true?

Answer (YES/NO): YES